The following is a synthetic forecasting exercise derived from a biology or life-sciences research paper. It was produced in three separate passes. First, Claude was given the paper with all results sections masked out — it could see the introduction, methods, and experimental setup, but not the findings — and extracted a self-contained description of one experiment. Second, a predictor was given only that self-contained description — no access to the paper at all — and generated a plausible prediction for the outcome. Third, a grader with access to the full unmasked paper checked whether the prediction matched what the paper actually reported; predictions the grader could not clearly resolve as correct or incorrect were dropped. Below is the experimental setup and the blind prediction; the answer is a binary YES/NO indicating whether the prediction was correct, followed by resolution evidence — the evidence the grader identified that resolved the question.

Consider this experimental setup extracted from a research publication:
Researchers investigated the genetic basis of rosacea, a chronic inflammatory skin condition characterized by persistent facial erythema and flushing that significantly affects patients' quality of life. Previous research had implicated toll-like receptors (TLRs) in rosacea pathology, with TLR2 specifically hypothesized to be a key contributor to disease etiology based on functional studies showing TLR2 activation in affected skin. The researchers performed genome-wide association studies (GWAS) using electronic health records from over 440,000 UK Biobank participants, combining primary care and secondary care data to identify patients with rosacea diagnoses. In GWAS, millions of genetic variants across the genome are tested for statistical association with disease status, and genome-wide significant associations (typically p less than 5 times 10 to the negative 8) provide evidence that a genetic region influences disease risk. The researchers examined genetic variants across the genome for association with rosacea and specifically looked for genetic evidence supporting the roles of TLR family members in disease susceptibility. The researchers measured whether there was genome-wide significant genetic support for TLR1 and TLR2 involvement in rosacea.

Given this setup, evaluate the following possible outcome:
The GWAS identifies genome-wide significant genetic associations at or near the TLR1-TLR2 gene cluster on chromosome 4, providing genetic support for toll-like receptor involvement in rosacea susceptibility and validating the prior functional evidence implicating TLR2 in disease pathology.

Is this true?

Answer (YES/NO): NO